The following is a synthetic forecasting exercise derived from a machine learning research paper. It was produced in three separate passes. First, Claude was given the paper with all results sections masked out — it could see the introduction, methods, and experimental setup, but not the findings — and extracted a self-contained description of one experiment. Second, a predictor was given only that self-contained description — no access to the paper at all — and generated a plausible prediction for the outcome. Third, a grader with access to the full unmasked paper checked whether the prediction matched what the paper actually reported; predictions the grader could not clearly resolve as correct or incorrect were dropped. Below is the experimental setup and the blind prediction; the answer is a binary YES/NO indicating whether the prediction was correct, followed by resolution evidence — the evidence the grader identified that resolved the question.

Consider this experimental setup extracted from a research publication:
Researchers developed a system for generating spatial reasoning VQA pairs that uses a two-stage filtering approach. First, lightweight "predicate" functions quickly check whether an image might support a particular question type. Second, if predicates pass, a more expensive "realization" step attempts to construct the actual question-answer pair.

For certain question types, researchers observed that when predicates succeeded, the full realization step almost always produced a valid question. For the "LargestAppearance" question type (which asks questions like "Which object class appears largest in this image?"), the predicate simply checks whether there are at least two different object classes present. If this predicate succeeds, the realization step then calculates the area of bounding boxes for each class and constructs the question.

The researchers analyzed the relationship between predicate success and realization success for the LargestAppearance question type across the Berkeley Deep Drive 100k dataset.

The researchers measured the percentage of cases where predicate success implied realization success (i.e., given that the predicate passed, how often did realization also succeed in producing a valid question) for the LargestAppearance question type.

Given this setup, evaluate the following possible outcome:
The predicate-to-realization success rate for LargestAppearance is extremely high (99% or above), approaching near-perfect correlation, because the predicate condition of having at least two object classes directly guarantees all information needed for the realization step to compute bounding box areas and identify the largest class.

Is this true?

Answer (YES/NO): NO